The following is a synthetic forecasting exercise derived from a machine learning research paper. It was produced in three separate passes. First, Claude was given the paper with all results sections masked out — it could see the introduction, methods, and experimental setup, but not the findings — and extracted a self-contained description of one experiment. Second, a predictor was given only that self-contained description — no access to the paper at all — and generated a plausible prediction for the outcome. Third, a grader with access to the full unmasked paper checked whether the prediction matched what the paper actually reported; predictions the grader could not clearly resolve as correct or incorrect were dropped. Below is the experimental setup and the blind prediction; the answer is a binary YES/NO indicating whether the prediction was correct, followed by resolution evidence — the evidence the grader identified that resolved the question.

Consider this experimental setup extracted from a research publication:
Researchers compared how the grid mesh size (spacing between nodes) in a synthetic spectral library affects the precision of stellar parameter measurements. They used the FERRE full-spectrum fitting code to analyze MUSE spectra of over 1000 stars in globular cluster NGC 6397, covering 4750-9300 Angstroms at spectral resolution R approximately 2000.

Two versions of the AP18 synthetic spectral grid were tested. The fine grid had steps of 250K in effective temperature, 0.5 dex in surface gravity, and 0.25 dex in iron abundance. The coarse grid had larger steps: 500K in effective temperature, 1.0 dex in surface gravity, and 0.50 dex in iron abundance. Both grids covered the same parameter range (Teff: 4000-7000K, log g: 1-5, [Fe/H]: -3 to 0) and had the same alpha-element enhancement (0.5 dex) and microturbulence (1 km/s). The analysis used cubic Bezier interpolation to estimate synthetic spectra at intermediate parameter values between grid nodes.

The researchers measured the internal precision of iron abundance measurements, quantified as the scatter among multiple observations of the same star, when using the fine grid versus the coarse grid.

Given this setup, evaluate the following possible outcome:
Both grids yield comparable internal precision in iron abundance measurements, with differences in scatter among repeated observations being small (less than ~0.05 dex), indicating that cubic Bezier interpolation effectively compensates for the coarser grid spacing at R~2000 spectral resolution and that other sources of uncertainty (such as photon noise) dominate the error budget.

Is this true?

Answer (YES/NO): YES